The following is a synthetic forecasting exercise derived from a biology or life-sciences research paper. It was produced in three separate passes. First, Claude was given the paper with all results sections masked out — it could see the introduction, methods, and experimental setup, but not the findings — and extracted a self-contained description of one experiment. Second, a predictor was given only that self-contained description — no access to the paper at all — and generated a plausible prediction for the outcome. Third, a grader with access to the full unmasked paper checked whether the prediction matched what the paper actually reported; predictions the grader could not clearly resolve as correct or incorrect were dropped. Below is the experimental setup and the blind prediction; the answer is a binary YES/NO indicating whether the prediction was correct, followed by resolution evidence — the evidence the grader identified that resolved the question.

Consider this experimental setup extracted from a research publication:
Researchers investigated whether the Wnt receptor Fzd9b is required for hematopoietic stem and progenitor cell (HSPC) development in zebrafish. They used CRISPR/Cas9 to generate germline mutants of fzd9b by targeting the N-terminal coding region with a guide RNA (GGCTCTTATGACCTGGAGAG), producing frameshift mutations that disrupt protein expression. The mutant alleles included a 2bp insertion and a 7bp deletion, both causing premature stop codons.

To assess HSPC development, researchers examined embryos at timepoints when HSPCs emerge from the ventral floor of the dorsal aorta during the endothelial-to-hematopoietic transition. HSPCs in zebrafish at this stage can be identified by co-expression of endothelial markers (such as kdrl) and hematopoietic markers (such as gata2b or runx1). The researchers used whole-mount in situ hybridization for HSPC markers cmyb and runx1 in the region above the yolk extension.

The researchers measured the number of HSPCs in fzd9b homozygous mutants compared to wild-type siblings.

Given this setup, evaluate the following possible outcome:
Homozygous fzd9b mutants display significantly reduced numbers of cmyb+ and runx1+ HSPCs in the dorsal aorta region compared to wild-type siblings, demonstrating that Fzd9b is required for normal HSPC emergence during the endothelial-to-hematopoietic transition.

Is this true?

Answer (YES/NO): YES